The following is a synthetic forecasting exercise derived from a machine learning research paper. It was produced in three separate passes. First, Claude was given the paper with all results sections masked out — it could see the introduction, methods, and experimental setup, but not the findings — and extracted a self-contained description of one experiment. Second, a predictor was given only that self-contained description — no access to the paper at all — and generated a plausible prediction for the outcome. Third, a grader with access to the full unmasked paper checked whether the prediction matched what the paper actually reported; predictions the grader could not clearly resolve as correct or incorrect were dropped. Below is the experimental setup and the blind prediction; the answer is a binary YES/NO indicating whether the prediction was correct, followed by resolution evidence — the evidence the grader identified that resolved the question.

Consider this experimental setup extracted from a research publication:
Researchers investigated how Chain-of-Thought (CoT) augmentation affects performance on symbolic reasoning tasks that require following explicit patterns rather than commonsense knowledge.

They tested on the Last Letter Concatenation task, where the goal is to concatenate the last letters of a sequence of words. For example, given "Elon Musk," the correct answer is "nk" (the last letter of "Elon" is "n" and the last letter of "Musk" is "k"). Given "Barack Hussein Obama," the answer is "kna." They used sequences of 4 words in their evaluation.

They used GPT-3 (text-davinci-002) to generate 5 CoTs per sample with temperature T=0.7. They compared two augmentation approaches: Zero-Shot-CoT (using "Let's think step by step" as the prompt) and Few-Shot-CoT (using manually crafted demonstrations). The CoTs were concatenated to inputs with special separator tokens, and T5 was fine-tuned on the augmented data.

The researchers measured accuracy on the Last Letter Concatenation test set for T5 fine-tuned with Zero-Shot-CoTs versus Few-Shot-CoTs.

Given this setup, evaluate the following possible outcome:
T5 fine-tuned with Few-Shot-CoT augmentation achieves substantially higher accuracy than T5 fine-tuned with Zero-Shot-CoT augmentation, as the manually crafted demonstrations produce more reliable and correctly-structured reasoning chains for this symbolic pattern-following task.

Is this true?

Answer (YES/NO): YES